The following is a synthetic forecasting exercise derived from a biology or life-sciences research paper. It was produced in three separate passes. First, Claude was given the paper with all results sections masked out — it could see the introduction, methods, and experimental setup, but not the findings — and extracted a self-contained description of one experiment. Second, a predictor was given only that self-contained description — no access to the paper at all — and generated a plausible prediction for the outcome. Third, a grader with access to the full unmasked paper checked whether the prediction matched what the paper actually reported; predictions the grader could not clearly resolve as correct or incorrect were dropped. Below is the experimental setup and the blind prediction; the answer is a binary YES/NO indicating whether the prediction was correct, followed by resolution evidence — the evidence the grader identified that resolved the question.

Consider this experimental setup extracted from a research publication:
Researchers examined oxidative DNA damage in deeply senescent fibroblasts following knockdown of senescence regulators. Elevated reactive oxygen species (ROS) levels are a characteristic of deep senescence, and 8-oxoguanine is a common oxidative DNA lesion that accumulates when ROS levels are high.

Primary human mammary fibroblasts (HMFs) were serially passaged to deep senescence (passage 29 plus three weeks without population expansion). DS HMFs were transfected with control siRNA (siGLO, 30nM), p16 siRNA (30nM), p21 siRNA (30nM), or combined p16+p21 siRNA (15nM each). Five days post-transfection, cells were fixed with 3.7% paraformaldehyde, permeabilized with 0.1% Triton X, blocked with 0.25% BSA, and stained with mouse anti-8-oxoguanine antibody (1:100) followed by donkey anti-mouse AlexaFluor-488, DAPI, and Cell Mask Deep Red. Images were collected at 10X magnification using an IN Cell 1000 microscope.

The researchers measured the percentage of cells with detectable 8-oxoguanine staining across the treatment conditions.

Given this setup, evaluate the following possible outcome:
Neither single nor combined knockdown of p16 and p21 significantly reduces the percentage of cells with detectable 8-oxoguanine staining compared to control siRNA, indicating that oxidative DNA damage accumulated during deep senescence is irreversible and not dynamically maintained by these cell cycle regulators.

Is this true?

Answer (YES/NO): NO